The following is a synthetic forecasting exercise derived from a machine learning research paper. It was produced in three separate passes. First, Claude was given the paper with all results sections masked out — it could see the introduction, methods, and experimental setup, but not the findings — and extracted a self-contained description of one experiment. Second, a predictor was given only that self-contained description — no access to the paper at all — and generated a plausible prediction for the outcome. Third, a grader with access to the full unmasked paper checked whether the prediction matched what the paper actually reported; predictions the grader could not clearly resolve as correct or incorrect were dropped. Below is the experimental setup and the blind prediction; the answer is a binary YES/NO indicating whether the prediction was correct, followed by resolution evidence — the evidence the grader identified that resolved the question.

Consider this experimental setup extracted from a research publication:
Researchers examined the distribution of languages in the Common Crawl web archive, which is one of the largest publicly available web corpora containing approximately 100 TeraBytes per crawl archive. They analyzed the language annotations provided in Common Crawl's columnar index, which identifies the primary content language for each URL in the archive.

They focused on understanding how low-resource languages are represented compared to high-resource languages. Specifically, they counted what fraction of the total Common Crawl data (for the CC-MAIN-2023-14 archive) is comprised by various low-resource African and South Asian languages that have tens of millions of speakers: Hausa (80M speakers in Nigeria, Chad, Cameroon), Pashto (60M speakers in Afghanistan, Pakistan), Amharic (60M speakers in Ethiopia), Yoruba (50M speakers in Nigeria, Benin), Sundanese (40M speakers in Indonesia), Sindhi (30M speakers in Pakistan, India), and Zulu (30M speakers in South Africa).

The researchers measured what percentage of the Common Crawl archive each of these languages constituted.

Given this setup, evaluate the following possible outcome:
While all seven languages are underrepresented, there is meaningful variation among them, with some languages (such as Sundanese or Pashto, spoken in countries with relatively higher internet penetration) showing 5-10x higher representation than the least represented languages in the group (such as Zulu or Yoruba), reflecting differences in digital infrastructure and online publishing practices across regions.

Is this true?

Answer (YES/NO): NO